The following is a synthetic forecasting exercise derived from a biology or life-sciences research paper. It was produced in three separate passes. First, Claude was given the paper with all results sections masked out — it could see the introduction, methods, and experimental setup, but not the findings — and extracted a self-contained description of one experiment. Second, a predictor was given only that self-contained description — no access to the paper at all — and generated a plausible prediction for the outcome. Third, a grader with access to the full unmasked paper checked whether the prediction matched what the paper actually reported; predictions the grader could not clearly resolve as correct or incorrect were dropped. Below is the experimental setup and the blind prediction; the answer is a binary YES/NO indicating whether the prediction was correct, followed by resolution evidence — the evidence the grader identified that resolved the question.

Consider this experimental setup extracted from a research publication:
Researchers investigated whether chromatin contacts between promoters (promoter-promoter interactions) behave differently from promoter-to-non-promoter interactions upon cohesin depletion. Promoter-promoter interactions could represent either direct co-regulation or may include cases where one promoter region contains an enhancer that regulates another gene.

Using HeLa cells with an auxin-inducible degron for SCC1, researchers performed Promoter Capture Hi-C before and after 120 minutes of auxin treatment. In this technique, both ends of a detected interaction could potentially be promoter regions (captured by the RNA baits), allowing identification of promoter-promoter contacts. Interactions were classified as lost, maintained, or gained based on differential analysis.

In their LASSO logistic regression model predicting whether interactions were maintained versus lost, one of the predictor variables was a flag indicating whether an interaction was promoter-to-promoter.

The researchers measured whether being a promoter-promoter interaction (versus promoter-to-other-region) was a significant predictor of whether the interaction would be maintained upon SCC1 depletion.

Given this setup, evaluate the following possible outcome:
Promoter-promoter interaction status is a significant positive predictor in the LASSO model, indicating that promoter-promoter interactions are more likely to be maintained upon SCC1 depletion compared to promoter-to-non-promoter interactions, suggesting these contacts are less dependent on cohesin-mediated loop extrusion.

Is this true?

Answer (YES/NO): YES